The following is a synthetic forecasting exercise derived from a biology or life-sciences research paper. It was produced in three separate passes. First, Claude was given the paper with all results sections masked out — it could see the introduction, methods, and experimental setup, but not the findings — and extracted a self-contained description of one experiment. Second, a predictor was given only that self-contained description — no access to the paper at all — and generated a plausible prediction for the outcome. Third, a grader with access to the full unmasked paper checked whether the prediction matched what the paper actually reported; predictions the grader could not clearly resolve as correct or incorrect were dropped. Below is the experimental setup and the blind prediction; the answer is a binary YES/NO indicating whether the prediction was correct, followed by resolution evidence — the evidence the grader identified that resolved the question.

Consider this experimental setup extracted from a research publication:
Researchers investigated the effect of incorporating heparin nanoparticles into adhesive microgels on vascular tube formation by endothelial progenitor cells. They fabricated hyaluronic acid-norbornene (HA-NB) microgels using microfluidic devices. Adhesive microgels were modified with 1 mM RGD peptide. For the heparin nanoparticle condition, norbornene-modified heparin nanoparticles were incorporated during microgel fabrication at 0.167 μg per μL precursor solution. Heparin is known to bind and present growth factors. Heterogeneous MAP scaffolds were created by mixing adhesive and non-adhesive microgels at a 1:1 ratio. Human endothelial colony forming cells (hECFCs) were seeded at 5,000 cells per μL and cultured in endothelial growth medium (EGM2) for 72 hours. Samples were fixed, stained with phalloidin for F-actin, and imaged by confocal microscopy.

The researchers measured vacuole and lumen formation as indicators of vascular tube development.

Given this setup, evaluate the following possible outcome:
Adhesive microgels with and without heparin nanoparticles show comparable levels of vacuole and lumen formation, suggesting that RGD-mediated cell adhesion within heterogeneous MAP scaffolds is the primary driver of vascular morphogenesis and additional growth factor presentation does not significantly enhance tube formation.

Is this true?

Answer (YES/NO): NO